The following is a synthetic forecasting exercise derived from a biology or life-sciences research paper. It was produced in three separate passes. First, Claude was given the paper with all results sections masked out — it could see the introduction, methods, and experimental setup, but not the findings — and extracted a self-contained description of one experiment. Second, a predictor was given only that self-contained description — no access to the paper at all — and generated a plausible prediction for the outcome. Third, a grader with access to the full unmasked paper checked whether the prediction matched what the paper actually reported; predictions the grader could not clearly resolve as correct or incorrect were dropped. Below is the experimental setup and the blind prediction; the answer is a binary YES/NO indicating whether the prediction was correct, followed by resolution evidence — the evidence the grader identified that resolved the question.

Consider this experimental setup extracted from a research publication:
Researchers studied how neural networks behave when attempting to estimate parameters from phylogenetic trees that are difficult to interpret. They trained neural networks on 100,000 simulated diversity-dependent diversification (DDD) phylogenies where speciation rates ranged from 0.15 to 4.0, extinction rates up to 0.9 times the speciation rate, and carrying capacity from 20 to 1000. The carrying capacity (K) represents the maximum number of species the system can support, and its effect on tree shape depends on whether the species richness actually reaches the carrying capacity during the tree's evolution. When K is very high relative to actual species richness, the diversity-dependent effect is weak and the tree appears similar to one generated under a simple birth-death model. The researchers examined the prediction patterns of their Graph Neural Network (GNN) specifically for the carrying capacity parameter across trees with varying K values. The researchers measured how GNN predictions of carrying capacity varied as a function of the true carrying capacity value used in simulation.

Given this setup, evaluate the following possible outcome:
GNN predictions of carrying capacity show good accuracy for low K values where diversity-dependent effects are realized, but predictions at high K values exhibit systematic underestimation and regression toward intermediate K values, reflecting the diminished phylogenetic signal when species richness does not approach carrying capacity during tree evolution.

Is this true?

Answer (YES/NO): YES